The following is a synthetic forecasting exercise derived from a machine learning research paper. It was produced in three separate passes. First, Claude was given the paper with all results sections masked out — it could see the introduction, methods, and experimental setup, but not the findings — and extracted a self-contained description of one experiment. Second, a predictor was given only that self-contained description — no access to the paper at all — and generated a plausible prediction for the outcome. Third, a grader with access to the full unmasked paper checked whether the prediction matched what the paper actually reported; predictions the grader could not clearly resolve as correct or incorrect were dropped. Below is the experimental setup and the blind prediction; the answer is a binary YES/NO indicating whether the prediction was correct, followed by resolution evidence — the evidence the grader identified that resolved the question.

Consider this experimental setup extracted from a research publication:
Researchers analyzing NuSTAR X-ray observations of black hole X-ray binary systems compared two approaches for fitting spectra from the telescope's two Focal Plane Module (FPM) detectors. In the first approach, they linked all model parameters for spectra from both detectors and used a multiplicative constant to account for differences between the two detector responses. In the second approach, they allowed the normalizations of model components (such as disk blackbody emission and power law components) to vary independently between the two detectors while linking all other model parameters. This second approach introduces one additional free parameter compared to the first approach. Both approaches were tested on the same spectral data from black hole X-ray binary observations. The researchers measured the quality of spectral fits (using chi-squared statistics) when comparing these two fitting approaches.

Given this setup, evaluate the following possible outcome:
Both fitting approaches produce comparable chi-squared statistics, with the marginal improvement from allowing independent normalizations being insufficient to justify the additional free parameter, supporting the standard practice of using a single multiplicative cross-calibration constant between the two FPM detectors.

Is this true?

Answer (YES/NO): NO